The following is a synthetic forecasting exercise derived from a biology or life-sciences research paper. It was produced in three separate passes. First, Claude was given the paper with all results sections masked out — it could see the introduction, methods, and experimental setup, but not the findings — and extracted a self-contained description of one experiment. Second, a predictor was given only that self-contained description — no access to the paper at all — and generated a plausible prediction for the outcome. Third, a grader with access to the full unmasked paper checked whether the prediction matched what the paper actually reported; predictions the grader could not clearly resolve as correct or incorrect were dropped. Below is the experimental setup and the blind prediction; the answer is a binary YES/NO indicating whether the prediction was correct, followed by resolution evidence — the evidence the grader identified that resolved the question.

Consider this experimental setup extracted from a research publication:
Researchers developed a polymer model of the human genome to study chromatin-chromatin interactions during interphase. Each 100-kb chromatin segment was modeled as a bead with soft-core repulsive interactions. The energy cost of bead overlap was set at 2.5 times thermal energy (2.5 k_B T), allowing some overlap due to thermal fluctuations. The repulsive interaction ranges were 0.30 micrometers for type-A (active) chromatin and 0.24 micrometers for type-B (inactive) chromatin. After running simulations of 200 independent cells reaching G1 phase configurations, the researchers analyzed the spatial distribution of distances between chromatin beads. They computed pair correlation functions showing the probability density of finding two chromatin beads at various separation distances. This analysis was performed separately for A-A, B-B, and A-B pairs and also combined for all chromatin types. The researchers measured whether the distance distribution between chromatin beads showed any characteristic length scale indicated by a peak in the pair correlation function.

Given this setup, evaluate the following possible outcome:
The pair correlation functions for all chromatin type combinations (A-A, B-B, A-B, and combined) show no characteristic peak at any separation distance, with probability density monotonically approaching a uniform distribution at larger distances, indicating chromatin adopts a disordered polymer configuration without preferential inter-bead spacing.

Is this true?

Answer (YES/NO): NO